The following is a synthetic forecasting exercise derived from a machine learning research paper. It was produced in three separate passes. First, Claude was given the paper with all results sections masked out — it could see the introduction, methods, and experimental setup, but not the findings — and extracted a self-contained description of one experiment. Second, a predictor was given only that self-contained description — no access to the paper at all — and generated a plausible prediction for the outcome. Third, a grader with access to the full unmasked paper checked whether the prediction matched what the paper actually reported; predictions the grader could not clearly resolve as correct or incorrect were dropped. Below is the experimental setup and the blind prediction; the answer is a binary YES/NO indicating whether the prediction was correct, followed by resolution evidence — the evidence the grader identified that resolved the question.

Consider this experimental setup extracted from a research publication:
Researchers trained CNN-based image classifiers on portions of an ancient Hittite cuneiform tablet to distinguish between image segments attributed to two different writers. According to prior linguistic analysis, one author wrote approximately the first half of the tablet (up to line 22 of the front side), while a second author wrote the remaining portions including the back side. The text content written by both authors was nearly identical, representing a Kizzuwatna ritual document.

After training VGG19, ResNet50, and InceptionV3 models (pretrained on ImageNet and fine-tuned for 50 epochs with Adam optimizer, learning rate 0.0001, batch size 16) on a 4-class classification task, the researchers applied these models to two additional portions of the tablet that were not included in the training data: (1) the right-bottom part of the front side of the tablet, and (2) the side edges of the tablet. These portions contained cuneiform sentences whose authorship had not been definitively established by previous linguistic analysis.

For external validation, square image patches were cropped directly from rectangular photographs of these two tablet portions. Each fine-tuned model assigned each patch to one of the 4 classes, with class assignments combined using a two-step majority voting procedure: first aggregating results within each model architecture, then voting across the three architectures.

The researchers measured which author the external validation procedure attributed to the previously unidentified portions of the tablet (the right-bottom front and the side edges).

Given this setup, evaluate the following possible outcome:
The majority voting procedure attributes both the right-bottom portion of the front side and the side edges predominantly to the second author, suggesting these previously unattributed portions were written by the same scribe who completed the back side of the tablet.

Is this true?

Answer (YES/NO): YES